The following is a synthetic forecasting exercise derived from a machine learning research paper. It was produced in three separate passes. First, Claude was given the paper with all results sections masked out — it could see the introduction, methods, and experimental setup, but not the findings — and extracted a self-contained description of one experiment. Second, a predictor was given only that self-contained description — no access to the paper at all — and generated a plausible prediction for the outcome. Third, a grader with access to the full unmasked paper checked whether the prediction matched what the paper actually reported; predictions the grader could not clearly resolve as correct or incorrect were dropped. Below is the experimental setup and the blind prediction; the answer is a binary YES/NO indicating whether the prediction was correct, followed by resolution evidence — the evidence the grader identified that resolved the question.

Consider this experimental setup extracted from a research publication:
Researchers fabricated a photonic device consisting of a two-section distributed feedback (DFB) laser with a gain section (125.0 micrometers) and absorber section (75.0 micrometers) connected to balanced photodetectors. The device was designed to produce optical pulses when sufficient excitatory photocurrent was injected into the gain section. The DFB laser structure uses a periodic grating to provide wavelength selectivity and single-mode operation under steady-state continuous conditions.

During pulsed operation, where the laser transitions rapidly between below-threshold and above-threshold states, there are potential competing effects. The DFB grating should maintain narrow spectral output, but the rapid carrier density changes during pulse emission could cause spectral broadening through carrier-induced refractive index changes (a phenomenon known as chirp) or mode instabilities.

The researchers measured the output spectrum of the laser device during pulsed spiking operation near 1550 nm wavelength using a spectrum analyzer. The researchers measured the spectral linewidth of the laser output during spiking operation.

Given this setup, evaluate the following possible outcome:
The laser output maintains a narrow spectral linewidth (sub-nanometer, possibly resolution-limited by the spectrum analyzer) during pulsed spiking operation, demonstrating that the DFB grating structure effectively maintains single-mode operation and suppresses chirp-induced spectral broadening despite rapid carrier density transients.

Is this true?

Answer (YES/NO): YES